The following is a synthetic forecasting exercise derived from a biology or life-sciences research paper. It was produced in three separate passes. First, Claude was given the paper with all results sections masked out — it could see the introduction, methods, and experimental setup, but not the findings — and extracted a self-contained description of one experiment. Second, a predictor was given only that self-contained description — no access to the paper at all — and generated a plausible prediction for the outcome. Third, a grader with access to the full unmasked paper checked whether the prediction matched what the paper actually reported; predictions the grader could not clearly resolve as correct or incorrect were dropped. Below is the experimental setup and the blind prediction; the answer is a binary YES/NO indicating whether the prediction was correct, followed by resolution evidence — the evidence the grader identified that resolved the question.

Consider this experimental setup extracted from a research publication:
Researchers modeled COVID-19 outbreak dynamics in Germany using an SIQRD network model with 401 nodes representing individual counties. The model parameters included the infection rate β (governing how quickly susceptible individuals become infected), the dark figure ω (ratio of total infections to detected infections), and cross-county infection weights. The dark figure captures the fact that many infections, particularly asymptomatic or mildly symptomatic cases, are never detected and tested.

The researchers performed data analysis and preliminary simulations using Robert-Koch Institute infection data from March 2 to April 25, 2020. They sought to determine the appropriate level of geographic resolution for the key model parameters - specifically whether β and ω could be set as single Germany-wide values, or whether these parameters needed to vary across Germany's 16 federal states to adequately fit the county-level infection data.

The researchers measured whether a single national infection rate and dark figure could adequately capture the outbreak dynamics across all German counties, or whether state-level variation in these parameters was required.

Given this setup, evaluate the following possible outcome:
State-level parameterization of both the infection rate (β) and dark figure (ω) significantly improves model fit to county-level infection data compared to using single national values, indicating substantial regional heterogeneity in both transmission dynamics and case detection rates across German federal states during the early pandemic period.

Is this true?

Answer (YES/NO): YES